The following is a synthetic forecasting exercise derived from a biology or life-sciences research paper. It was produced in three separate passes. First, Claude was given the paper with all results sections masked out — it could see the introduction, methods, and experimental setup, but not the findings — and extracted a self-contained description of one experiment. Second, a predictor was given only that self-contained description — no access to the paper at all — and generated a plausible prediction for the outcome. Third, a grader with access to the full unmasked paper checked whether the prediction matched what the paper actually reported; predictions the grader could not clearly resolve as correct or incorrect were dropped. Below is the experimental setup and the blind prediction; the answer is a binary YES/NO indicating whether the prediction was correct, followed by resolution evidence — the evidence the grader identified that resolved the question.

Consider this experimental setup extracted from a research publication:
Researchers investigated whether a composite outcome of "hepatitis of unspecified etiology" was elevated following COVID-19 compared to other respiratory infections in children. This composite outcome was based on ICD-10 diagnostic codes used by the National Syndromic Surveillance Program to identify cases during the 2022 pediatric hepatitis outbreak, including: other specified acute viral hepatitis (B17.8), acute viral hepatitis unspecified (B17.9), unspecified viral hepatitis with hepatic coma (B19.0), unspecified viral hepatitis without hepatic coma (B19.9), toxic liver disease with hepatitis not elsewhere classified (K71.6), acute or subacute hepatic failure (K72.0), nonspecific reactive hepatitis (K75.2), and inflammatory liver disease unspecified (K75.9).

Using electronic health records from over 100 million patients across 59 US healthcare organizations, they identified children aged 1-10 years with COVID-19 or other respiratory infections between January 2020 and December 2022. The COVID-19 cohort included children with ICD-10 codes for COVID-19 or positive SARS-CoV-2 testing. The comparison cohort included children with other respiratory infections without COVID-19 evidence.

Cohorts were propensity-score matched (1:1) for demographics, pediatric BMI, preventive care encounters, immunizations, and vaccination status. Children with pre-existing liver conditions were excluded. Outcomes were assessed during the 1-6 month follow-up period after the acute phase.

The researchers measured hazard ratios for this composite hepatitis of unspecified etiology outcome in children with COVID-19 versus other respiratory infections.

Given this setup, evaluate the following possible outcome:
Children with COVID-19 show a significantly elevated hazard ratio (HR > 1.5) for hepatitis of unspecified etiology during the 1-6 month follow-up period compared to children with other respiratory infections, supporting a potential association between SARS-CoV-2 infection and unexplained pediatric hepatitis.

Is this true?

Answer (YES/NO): YES